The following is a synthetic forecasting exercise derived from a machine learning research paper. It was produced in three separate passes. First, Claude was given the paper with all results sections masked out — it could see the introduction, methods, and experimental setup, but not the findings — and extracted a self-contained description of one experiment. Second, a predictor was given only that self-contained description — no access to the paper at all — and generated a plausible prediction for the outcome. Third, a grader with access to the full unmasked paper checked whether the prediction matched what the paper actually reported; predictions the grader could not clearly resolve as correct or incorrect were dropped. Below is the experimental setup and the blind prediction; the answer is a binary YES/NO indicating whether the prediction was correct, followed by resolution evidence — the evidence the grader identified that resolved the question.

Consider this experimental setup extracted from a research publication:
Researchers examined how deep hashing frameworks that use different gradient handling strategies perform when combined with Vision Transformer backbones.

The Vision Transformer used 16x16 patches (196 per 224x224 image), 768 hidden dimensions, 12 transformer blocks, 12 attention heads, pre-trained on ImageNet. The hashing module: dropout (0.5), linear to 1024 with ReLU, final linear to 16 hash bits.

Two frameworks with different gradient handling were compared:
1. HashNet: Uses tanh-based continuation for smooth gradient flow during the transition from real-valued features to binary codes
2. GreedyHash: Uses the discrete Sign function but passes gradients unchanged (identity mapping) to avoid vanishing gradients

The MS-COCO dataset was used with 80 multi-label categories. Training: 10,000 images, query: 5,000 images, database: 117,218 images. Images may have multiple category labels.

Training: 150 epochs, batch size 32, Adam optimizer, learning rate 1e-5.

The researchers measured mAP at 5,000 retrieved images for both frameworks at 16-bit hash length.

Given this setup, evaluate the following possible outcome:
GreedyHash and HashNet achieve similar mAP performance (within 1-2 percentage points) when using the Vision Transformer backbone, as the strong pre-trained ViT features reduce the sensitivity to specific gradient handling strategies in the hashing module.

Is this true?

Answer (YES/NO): NO